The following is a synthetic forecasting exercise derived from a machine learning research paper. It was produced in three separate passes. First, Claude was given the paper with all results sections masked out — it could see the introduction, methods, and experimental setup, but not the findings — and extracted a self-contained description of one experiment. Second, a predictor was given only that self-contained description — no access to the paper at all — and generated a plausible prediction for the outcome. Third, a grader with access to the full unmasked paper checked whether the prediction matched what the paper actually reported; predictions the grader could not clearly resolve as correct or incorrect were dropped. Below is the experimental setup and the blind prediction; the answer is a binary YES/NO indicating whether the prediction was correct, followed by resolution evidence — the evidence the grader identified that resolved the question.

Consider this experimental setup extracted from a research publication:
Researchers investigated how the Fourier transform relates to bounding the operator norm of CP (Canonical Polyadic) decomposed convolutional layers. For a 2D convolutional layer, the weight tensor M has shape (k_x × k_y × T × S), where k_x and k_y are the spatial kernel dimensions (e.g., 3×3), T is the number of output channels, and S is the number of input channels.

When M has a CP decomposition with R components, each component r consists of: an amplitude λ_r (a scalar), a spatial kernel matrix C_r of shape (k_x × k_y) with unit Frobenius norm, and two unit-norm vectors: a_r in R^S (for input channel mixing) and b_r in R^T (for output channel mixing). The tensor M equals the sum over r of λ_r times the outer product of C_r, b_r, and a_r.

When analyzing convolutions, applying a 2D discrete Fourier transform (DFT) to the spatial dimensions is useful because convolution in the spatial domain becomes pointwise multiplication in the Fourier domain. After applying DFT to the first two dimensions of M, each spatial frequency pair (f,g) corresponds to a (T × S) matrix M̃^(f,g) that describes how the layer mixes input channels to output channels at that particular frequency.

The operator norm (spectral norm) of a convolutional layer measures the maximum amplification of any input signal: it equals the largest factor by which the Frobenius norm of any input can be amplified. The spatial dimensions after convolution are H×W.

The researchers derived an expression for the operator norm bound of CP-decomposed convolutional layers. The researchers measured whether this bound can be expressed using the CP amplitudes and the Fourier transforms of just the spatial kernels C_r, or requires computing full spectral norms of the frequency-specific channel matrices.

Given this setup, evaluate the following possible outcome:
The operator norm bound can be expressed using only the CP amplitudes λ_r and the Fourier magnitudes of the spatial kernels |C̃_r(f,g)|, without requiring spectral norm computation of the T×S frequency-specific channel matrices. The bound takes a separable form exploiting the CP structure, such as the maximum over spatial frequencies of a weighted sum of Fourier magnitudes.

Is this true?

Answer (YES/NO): YES